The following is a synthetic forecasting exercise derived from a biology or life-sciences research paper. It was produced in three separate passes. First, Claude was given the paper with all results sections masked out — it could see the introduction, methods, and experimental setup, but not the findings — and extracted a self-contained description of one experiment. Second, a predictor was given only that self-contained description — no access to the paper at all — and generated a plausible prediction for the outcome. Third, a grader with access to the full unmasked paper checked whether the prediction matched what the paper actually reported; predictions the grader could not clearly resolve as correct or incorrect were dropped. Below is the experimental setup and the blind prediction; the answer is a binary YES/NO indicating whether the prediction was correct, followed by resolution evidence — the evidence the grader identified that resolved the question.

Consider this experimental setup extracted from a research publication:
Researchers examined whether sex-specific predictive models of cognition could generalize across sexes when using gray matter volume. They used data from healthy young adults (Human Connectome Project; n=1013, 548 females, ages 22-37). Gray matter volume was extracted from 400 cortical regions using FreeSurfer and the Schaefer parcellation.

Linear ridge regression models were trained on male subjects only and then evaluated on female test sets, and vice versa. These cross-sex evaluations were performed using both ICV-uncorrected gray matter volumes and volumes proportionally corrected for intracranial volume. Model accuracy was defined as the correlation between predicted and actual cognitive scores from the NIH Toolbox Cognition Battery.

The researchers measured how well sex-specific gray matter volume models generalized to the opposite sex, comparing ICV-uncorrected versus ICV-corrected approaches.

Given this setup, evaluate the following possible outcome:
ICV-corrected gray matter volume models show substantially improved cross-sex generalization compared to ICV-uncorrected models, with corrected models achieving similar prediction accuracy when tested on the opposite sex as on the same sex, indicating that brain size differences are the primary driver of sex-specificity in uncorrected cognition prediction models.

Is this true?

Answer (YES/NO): NO